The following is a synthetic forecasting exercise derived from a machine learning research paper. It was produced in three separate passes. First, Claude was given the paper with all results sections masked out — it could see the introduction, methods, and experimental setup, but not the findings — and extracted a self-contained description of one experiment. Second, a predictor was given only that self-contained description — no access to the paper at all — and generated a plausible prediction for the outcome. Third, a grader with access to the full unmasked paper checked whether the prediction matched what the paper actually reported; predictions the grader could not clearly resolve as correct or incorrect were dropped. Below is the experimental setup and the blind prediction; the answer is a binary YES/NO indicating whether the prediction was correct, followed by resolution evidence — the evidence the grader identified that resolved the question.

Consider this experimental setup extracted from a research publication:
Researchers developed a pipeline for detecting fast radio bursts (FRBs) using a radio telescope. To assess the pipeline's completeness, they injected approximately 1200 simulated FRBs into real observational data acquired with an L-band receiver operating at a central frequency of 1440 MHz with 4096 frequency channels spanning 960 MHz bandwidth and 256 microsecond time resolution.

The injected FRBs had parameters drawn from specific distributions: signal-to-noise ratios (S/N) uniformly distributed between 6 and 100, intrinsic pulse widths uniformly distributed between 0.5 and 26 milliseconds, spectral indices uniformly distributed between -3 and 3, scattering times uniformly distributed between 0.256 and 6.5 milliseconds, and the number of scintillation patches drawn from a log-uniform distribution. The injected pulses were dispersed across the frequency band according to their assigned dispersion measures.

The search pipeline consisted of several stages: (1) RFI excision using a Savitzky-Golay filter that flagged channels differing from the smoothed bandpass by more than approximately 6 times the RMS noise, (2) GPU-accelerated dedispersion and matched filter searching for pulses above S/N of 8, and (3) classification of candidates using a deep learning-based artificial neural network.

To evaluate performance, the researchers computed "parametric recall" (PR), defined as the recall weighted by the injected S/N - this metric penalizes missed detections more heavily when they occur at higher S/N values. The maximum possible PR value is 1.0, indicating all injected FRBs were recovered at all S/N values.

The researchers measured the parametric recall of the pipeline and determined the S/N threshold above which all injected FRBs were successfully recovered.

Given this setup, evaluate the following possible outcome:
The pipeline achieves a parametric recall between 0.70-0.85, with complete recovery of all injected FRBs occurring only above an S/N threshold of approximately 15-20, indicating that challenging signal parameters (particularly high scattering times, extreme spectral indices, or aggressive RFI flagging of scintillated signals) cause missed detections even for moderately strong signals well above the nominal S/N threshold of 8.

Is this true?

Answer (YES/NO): NO